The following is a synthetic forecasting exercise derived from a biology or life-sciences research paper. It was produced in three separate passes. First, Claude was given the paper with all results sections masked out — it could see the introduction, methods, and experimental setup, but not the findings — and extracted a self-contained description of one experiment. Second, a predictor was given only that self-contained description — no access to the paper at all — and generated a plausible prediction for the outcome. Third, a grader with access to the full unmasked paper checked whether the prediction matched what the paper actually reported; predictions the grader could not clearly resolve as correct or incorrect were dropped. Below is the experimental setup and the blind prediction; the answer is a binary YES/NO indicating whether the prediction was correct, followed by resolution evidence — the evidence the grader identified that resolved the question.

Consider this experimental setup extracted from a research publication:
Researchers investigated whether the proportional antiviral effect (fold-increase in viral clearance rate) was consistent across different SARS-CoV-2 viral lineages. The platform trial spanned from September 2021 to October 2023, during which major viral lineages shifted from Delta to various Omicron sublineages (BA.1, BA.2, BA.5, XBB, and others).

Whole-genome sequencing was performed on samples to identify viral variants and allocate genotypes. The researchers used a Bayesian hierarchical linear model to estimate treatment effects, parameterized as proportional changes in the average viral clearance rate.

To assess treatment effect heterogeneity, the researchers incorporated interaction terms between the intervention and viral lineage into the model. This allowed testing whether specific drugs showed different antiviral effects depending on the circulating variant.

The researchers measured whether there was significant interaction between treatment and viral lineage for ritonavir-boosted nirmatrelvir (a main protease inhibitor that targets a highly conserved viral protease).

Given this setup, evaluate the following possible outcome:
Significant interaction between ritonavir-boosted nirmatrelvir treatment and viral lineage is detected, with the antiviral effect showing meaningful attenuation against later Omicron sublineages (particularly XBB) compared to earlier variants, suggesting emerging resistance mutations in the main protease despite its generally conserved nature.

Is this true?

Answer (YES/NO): NO